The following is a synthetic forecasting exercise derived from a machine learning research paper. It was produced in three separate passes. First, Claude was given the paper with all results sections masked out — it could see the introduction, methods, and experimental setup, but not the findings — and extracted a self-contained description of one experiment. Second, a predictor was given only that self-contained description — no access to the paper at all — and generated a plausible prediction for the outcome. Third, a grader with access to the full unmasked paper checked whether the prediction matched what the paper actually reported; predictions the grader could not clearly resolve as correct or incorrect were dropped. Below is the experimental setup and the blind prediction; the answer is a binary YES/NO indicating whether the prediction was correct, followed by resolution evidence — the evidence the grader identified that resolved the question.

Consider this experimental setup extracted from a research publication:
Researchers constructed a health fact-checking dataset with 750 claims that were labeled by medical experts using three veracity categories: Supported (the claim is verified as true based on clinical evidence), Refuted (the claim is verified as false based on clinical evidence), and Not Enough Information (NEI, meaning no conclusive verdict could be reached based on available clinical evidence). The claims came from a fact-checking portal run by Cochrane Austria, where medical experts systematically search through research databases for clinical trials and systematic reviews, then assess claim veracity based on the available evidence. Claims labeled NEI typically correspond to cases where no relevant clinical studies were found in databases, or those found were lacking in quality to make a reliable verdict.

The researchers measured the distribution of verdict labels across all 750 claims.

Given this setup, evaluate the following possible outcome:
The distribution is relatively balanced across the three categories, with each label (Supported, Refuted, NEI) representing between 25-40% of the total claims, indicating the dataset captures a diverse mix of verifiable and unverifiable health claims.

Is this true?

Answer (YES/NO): NO